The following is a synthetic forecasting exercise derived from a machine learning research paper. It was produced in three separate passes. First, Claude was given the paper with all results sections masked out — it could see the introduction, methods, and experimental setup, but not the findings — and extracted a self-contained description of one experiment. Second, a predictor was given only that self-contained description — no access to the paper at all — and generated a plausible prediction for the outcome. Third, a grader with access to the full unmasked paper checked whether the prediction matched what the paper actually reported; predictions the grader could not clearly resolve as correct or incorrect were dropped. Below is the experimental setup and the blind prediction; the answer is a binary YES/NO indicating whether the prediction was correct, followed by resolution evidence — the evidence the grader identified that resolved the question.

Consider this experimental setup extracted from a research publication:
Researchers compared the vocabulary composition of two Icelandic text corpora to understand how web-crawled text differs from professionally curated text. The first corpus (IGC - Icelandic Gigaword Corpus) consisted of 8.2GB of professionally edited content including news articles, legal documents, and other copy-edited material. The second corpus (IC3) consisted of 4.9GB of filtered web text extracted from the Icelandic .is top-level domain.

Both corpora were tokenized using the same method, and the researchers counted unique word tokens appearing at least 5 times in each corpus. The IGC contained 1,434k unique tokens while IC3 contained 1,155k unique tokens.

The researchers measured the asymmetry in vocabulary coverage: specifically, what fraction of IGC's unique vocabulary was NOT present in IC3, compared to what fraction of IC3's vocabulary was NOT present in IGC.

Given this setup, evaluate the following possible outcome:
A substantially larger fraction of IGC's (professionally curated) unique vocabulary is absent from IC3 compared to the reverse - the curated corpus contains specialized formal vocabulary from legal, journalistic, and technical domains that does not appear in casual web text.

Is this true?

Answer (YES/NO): YES